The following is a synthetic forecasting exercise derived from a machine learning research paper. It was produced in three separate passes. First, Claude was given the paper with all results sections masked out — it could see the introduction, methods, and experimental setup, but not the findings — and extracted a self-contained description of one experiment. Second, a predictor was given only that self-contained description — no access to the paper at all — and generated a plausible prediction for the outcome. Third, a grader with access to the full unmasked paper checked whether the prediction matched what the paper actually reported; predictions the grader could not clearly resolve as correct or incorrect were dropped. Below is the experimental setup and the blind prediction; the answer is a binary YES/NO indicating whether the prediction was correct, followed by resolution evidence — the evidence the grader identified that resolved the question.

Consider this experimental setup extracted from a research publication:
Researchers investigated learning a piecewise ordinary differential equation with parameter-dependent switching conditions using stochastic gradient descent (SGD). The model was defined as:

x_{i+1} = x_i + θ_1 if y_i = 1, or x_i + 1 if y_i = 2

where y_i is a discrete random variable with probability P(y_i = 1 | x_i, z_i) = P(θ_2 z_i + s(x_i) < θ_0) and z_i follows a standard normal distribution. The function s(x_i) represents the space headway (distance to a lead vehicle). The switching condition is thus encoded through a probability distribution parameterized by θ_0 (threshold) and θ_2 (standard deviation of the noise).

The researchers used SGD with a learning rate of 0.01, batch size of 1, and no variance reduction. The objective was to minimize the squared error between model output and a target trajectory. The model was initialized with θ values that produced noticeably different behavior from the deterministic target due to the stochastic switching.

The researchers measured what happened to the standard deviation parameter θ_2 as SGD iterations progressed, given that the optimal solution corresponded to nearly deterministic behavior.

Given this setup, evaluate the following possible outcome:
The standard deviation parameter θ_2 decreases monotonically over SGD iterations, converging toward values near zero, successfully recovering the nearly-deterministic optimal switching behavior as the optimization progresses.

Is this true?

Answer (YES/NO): YES